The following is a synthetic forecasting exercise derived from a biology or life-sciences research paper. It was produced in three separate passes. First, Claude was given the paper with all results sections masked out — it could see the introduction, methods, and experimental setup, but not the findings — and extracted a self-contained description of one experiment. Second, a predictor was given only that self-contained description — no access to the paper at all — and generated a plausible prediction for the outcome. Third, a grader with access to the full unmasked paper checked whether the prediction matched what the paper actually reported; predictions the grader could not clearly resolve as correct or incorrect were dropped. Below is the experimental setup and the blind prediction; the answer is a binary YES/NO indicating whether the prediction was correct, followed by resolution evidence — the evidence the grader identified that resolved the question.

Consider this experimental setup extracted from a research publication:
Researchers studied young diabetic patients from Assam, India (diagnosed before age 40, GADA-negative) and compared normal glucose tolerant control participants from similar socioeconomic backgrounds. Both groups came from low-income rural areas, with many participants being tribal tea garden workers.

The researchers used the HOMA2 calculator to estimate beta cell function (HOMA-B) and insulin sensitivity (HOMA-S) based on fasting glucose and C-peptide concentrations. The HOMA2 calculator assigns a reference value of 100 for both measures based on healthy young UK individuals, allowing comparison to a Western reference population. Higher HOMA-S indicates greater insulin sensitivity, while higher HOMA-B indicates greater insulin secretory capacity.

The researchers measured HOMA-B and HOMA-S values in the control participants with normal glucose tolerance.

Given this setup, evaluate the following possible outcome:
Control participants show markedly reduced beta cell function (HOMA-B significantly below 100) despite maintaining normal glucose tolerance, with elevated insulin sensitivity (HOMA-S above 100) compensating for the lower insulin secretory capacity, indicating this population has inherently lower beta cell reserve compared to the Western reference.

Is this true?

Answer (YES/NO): YES